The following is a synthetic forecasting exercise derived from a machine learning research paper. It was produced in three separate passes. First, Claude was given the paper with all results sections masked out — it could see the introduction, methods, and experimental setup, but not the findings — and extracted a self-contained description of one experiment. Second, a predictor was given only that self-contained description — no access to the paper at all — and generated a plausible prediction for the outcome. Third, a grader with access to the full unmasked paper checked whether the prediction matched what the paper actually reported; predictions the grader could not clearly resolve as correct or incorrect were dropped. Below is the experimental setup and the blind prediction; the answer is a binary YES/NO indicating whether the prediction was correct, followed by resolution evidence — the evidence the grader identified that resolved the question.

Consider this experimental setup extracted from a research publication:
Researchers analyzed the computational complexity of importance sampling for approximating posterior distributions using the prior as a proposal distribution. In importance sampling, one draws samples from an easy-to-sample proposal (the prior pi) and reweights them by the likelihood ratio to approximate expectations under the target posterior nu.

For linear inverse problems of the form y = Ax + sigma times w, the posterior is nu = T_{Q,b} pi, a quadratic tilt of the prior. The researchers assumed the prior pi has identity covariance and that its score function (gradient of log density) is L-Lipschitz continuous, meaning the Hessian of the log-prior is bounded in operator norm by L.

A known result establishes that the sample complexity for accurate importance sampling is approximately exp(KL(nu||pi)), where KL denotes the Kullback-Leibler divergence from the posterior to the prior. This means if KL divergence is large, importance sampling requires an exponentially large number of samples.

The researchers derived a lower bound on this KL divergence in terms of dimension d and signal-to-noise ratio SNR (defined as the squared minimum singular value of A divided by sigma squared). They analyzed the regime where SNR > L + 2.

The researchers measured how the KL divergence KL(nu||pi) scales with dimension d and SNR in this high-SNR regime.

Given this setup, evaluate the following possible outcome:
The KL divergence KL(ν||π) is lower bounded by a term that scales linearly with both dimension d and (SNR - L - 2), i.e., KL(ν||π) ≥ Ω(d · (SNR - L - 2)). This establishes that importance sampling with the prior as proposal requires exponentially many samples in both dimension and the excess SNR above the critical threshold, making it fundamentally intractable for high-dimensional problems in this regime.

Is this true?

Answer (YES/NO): NO